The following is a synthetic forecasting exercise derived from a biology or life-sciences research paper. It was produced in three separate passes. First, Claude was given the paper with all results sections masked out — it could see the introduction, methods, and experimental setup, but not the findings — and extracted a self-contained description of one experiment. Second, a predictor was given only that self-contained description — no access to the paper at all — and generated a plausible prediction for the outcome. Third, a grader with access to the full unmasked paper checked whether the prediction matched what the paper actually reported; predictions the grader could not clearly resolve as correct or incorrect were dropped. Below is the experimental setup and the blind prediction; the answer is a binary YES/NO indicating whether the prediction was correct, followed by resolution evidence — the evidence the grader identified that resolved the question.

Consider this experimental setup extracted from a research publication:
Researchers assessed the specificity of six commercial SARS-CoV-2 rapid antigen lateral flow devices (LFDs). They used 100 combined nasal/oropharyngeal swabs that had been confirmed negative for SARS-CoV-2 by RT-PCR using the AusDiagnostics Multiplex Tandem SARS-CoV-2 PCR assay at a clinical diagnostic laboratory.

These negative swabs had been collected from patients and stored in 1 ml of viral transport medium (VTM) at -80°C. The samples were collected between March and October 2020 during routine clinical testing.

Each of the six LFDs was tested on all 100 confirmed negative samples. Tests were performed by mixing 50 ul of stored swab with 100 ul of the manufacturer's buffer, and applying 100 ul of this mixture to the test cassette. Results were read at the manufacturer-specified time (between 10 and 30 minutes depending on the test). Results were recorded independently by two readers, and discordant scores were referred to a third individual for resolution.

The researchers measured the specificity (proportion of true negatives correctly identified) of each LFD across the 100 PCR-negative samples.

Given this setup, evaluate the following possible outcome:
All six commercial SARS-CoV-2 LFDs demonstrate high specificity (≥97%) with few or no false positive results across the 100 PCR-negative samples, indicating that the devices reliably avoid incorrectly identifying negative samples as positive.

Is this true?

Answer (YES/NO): NO